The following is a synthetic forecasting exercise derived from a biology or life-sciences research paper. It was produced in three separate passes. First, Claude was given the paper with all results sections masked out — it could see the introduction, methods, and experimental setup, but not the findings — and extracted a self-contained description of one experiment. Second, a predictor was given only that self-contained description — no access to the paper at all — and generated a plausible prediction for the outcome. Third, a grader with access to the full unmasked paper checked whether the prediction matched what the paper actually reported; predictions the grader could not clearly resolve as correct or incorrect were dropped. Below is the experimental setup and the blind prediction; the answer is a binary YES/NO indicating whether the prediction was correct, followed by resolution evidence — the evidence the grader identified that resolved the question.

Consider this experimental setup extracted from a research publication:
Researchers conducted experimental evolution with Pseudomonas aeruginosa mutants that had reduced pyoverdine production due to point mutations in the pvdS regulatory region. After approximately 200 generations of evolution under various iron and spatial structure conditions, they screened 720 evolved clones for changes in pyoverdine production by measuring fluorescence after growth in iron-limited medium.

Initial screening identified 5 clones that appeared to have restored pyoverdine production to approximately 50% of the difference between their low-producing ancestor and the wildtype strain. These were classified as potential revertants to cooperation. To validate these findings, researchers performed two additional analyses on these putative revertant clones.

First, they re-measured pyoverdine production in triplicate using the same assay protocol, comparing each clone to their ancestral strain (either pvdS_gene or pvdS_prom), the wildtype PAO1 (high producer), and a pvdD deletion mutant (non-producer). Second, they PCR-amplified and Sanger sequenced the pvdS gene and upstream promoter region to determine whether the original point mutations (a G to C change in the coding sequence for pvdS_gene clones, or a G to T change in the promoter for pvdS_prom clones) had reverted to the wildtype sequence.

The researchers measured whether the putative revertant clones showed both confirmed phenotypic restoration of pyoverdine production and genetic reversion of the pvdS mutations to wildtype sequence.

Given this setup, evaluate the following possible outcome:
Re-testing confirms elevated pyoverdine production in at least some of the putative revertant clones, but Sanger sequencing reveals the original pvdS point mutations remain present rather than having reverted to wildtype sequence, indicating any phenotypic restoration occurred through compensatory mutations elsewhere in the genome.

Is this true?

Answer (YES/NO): YES